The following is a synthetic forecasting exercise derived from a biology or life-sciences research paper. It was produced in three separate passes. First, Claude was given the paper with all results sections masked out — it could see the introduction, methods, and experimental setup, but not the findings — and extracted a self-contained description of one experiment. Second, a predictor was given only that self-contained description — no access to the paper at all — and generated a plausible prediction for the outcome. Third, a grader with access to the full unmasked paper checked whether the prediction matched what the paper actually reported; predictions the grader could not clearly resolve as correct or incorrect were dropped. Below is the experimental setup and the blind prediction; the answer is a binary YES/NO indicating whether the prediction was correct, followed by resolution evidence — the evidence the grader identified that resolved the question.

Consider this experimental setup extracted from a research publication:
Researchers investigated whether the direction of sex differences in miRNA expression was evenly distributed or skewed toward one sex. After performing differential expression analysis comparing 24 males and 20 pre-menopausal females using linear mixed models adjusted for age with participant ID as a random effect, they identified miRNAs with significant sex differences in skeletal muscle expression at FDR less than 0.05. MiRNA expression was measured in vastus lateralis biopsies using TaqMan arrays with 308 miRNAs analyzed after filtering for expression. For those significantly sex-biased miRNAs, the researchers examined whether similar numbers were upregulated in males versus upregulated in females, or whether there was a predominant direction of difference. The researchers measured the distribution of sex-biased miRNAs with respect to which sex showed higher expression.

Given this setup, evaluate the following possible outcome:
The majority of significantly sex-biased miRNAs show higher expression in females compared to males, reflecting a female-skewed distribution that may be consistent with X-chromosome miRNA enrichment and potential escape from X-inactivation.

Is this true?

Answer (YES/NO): NO